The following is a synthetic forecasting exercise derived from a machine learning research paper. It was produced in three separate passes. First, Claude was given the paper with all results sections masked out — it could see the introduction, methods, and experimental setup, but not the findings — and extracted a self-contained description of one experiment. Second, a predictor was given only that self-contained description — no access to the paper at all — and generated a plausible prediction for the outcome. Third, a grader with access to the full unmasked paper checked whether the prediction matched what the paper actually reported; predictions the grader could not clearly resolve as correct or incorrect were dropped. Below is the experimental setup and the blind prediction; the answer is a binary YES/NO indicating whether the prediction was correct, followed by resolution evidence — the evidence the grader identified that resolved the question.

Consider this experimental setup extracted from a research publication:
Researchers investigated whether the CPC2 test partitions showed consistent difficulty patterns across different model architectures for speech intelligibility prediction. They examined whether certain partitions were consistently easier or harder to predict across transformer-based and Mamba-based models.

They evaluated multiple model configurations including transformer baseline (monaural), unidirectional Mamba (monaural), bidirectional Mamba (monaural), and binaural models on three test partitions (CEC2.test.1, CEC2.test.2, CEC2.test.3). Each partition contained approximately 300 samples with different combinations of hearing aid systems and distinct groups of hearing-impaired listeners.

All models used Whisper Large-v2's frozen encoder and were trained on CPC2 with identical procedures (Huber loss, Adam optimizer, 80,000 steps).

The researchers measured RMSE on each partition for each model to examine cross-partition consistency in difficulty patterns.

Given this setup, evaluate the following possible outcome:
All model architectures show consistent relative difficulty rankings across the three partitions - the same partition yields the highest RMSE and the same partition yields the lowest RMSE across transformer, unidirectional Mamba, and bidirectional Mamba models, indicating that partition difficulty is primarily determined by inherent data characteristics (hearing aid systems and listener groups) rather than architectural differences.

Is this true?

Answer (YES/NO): YES